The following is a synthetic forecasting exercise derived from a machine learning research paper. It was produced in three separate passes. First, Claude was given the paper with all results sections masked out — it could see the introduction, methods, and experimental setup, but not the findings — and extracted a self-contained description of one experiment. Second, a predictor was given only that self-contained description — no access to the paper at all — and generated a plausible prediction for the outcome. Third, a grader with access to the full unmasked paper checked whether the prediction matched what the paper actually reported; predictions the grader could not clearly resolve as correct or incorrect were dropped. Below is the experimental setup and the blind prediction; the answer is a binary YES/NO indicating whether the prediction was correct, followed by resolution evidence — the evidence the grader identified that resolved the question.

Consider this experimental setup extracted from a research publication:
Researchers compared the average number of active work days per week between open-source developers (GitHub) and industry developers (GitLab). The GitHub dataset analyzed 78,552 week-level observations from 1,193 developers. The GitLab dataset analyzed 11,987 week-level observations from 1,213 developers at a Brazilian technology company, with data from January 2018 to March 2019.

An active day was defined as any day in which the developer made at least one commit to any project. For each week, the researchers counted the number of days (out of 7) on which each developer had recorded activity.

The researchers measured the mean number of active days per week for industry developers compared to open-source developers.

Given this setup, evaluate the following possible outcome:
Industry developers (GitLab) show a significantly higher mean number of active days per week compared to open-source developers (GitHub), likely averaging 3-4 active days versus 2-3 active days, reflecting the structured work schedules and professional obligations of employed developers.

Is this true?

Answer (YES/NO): NO